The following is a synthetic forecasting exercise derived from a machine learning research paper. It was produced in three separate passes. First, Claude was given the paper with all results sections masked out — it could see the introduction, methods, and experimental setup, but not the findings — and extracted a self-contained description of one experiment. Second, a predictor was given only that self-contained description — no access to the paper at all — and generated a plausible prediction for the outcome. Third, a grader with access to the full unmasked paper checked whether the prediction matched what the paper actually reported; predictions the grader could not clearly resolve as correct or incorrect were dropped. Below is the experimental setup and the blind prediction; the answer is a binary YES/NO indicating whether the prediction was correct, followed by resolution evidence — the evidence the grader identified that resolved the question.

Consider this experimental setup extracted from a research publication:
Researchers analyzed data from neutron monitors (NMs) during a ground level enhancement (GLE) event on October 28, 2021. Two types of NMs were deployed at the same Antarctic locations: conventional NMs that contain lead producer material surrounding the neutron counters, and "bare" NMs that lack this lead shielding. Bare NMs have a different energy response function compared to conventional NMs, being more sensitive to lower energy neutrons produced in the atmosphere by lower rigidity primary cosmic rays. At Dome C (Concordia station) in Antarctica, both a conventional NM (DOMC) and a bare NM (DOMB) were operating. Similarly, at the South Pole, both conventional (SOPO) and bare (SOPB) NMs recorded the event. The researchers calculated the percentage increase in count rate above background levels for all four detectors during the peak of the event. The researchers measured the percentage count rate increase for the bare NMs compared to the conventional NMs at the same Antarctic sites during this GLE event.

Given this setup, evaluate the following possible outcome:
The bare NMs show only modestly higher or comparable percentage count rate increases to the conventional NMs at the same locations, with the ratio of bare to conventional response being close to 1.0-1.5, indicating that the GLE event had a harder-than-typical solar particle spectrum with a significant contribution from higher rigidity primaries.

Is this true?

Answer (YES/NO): NO